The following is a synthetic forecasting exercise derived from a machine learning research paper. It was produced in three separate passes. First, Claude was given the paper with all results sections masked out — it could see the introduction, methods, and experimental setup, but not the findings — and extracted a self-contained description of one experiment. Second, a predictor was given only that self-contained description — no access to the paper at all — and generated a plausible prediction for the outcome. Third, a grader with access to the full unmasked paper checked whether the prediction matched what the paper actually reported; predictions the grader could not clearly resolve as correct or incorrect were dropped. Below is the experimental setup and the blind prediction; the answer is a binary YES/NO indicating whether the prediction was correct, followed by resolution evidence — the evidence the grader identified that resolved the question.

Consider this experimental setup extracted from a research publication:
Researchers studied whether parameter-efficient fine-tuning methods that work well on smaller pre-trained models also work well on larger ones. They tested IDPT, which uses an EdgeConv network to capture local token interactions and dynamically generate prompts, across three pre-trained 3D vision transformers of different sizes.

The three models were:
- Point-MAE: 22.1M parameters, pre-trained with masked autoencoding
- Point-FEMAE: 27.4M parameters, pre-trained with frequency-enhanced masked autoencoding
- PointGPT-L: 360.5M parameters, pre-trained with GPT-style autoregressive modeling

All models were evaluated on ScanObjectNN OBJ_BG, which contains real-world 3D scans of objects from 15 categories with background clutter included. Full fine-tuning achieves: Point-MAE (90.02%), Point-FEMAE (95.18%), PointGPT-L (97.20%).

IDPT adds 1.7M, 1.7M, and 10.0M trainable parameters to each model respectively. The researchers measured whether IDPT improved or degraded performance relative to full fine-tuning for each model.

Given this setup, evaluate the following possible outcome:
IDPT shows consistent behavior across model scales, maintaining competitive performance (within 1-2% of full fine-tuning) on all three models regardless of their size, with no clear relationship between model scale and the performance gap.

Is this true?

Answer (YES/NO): NO